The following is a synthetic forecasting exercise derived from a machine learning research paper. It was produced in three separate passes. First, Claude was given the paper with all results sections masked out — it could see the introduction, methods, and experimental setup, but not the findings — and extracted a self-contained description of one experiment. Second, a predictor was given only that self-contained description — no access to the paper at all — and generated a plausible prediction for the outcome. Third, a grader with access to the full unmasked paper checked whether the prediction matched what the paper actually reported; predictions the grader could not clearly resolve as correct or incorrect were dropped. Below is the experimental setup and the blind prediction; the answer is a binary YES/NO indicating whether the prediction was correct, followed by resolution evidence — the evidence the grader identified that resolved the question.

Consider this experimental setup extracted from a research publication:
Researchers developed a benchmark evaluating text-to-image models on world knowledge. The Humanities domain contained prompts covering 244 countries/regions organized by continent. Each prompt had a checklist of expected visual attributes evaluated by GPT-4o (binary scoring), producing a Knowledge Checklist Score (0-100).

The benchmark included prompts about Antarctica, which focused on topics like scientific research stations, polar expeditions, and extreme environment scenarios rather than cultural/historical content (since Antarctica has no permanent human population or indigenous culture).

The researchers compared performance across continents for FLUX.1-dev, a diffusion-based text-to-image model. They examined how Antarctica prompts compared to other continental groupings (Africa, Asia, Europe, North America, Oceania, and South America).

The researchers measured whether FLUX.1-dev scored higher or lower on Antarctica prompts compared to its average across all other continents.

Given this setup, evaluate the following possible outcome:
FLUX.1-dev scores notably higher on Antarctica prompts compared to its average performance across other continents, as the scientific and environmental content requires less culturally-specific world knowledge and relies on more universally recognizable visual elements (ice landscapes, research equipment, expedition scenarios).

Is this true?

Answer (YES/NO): YES